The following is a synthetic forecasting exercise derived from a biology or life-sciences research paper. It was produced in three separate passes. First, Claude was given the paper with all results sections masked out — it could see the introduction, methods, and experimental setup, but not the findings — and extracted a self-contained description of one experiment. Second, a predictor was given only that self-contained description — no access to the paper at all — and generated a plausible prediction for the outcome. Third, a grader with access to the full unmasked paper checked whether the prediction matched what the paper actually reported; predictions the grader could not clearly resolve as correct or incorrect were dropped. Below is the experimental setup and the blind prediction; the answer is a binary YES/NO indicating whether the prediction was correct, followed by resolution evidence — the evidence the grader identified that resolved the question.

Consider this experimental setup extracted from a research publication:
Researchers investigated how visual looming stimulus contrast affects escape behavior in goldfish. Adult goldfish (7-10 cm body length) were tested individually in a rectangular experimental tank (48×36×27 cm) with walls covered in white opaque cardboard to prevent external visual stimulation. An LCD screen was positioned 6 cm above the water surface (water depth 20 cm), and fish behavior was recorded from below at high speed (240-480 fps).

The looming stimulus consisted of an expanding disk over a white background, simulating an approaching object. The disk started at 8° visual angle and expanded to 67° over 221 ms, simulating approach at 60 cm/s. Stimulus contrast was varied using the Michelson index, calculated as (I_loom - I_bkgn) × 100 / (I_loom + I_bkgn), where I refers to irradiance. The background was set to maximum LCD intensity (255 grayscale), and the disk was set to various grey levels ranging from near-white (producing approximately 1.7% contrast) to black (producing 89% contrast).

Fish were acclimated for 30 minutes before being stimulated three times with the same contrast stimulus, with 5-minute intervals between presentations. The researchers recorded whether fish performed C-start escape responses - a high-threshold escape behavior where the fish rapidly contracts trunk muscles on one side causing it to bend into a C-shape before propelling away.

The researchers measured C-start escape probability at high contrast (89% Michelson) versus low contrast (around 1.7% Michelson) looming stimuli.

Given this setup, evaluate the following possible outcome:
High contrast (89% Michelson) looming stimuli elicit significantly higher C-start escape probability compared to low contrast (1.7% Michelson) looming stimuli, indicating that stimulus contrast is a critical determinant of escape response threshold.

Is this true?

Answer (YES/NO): YES